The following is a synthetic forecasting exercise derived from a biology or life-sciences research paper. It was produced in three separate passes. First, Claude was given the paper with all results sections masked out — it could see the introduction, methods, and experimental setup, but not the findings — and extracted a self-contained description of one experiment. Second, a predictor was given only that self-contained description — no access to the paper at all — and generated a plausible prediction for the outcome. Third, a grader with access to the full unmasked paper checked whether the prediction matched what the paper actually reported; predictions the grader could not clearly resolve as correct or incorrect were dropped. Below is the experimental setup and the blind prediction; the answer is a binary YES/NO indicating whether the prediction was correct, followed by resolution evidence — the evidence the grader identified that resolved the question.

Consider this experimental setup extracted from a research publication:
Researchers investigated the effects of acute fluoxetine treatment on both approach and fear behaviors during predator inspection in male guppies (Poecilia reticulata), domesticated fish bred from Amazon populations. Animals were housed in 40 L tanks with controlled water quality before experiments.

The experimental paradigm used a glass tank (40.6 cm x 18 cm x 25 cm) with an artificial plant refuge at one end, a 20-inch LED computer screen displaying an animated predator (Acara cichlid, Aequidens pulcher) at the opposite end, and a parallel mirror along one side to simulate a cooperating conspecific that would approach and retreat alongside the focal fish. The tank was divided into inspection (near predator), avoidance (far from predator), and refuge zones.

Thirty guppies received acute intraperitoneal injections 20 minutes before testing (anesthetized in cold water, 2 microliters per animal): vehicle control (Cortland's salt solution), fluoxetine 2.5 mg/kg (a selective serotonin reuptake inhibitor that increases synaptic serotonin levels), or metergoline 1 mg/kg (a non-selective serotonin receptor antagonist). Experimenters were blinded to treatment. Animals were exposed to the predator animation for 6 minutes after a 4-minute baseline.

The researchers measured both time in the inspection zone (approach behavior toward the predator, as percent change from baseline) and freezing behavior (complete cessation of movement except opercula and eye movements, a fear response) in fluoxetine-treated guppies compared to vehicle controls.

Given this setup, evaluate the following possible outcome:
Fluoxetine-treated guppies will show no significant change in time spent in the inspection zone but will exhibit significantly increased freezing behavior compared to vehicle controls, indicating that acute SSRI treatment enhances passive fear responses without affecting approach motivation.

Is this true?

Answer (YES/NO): NO